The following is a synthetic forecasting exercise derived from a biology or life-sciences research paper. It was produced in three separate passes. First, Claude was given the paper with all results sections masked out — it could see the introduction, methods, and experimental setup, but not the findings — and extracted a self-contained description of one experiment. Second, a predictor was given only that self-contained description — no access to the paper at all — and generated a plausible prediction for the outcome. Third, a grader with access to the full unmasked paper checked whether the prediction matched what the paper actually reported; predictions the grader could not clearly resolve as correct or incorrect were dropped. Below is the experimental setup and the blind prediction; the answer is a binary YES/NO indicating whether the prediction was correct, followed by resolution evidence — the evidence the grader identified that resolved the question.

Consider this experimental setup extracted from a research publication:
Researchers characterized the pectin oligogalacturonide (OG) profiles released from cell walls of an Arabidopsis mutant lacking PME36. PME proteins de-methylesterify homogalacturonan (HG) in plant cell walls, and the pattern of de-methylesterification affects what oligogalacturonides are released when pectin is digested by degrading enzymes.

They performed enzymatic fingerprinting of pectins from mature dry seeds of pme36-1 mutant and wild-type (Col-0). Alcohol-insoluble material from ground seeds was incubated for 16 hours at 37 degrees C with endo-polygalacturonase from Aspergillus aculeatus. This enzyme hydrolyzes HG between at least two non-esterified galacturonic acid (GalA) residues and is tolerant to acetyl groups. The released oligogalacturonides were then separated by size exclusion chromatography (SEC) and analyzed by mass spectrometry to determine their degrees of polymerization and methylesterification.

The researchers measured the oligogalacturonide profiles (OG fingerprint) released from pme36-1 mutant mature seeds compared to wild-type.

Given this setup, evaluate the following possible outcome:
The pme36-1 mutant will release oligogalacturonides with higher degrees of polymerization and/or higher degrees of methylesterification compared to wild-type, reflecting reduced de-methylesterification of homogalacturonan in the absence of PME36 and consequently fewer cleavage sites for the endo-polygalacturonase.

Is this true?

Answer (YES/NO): NO